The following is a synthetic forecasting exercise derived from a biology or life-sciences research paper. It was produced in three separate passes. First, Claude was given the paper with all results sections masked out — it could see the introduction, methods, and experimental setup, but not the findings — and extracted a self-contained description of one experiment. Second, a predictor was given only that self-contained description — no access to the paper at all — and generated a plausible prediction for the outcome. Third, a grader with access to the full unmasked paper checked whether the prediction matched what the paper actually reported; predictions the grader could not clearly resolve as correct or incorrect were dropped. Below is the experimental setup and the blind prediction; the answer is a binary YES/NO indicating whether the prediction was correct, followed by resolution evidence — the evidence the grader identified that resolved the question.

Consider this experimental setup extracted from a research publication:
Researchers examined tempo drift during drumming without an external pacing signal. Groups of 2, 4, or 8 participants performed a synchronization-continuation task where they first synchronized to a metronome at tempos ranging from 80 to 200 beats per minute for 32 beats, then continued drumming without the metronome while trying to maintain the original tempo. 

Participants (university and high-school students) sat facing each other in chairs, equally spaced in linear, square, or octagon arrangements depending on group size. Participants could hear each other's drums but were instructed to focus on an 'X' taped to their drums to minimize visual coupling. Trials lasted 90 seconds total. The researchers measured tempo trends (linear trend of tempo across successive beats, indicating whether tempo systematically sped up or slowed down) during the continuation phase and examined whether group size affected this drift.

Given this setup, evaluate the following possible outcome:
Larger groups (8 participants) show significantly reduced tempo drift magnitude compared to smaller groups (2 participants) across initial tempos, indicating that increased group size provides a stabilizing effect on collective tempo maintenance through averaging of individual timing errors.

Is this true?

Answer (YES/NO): NO